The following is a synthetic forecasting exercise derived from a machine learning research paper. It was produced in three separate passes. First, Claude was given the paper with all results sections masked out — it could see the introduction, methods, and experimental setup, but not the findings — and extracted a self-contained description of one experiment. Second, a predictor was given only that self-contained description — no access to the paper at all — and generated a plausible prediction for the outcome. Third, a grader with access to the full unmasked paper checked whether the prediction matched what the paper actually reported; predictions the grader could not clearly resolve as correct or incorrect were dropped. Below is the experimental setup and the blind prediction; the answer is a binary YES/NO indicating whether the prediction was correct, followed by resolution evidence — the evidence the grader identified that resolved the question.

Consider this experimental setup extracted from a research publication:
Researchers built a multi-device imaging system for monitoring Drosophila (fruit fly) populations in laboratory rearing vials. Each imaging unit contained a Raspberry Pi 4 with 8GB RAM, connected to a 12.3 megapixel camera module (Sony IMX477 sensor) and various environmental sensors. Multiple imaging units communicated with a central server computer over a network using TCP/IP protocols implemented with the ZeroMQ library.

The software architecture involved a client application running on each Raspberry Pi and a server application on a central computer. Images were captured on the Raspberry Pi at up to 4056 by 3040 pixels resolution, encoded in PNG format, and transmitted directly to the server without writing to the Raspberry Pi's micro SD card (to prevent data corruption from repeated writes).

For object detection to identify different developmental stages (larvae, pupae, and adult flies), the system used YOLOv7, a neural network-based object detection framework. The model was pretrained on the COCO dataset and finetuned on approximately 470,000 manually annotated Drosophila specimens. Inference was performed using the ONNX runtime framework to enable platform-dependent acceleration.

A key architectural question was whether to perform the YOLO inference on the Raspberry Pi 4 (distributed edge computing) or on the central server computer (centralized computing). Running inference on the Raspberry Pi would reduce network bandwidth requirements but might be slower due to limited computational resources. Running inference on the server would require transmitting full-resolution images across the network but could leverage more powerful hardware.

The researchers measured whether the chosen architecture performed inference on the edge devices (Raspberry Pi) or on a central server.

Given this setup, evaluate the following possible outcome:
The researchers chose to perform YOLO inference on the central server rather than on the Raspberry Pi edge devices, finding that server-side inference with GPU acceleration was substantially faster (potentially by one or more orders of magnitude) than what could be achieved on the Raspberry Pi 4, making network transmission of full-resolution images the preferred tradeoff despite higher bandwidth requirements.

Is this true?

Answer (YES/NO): NO